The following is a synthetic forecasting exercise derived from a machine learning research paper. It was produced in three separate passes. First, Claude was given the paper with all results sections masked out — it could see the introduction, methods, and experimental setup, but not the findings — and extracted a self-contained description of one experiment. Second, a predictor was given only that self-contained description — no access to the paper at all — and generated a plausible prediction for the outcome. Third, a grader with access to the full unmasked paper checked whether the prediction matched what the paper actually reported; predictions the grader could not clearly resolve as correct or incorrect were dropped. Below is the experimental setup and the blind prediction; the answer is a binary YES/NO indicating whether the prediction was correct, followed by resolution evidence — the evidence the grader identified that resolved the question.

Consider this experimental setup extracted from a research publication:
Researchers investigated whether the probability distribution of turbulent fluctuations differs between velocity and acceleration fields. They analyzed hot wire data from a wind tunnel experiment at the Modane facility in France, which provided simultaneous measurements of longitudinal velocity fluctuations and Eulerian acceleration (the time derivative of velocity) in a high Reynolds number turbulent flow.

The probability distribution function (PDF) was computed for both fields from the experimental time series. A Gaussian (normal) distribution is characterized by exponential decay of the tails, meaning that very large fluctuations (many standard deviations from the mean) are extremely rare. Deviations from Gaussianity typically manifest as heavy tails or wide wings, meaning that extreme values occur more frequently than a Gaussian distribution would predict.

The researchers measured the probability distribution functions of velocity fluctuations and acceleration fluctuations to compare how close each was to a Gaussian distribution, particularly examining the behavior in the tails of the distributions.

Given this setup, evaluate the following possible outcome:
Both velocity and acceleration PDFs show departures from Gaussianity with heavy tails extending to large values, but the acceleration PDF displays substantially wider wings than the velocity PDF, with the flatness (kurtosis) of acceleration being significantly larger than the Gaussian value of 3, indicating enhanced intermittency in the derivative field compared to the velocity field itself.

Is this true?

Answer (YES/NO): NO